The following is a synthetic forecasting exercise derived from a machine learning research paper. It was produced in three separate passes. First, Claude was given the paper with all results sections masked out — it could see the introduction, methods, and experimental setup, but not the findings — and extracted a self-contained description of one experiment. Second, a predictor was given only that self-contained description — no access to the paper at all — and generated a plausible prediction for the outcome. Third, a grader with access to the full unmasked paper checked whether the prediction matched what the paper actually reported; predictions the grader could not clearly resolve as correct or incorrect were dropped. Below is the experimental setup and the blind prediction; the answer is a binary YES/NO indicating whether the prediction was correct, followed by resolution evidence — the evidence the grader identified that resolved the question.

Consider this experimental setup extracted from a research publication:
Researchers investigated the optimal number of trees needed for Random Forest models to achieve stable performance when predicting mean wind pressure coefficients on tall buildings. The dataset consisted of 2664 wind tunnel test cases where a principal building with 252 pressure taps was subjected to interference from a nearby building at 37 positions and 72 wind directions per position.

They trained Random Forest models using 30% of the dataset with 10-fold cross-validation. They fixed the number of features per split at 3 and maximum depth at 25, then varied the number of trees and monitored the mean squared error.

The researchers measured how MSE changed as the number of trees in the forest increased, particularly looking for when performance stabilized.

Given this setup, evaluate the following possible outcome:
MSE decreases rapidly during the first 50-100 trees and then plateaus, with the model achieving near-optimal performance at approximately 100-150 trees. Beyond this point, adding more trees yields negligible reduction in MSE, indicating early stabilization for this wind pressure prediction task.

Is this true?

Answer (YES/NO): YES